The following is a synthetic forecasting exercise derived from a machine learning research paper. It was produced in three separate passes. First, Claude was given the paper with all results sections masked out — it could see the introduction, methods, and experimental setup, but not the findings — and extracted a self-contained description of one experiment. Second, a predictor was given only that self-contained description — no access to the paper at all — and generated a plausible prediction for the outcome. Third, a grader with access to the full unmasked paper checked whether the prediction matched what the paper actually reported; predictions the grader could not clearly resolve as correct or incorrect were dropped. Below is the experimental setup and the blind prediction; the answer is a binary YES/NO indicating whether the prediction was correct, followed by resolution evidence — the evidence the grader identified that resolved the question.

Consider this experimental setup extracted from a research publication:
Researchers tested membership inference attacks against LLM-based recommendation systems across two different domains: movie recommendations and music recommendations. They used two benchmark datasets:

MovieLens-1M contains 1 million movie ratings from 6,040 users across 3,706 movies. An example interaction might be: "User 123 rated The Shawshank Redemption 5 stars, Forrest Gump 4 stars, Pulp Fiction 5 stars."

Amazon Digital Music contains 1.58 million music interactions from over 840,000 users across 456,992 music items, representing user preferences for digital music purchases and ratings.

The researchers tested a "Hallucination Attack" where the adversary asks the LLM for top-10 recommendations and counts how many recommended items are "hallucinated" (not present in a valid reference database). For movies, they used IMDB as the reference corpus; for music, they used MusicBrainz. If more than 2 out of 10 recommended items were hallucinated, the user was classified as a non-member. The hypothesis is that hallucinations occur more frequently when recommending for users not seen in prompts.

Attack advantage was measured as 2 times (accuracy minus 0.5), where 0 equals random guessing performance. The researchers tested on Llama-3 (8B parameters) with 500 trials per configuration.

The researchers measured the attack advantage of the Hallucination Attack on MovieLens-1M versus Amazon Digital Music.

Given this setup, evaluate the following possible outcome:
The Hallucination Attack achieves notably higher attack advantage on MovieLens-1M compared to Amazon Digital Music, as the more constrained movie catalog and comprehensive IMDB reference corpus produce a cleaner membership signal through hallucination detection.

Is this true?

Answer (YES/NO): NO